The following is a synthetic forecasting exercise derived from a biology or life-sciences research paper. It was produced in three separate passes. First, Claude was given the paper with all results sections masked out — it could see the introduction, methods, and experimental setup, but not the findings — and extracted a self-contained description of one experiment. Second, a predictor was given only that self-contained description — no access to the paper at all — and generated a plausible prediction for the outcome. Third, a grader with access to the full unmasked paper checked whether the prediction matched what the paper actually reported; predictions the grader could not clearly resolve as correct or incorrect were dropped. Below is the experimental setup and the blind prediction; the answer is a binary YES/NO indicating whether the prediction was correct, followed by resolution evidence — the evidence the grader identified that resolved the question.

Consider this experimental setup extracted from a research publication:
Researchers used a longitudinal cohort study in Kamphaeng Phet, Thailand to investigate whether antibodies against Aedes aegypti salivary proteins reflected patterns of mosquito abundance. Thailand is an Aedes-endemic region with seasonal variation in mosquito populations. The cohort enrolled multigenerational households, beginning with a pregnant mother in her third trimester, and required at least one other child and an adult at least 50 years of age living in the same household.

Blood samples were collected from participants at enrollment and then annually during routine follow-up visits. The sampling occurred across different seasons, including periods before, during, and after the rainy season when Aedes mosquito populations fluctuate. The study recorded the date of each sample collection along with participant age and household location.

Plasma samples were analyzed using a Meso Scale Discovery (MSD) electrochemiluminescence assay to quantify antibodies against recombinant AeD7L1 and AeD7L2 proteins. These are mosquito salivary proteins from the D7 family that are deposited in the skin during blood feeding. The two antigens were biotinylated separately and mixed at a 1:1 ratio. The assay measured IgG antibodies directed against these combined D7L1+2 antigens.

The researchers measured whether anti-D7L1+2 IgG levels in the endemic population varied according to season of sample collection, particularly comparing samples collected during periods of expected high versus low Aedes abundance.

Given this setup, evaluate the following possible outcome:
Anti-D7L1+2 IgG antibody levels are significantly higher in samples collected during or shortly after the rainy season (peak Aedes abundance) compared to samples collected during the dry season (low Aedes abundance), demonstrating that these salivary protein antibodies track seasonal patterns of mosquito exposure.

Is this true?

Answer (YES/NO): YES